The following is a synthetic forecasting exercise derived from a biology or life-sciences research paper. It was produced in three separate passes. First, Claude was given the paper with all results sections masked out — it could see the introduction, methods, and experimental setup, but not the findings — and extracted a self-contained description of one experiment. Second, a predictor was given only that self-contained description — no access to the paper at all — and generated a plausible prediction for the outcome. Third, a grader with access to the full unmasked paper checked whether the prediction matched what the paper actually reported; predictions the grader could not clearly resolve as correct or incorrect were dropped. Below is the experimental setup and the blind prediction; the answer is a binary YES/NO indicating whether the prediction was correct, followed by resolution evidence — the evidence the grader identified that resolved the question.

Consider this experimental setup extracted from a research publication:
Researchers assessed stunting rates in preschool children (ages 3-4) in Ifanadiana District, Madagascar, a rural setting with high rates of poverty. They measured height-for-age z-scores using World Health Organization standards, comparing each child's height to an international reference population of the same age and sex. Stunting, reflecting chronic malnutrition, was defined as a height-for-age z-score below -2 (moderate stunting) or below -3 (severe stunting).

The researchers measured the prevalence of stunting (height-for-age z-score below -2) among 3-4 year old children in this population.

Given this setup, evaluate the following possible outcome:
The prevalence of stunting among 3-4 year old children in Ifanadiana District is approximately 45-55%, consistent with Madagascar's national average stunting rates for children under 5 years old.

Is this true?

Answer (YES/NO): YES